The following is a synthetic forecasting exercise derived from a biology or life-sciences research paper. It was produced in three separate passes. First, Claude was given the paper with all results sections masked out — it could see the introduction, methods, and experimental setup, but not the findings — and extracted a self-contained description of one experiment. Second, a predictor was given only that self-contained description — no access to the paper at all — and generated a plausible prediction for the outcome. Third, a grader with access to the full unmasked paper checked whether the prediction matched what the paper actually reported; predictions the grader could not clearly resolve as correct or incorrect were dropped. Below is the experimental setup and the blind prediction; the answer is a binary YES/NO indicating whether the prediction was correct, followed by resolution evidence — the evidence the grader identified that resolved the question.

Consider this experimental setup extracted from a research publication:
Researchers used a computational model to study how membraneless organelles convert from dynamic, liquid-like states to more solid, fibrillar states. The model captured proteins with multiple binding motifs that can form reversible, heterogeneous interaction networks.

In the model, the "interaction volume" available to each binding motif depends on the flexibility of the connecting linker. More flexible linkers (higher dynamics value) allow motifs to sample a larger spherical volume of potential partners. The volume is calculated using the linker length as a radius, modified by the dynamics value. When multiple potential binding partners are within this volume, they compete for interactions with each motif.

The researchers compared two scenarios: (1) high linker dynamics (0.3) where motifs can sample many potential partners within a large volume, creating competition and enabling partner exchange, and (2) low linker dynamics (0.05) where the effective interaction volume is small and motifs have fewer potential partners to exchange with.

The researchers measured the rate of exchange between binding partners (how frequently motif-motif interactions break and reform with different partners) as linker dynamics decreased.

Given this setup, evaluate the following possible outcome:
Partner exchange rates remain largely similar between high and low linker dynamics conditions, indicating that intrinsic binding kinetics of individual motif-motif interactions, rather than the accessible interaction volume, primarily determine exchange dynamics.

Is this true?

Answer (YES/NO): NO